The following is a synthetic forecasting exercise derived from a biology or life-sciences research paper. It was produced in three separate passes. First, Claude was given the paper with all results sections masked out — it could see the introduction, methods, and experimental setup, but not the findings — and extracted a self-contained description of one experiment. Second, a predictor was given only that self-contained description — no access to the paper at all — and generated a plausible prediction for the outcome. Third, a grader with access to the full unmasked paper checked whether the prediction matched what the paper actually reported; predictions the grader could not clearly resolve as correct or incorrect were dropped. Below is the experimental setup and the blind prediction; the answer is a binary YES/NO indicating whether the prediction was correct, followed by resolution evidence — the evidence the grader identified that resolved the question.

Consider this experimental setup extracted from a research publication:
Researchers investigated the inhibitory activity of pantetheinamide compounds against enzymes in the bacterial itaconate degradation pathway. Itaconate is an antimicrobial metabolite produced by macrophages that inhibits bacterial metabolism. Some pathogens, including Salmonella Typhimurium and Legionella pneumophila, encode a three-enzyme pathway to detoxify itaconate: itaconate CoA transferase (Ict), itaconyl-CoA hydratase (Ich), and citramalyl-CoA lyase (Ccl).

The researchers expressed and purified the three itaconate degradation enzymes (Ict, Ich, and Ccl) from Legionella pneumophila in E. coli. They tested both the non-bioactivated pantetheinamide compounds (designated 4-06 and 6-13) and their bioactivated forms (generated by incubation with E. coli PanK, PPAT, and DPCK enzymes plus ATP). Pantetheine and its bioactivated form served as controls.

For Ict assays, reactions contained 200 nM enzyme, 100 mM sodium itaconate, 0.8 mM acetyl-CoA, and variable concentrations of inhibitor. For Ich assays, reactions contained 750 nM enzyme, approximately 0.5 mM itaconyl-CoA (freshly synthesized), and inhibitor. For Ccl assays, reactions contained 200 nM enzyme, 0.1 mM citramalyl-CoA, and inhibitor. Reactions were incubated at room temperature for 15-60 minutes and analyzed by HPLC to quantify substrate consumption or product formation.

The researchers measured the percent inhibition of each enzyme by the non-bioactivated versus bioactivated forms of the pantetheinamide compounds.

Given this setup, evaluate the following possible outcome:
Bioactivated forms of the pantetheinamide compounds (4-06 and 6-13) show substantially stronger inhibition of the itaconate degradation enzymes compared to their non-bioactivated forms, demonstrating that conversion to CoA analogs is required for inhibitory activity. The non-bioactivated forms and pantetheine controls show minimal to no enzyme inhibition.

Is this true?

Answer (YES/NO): NO